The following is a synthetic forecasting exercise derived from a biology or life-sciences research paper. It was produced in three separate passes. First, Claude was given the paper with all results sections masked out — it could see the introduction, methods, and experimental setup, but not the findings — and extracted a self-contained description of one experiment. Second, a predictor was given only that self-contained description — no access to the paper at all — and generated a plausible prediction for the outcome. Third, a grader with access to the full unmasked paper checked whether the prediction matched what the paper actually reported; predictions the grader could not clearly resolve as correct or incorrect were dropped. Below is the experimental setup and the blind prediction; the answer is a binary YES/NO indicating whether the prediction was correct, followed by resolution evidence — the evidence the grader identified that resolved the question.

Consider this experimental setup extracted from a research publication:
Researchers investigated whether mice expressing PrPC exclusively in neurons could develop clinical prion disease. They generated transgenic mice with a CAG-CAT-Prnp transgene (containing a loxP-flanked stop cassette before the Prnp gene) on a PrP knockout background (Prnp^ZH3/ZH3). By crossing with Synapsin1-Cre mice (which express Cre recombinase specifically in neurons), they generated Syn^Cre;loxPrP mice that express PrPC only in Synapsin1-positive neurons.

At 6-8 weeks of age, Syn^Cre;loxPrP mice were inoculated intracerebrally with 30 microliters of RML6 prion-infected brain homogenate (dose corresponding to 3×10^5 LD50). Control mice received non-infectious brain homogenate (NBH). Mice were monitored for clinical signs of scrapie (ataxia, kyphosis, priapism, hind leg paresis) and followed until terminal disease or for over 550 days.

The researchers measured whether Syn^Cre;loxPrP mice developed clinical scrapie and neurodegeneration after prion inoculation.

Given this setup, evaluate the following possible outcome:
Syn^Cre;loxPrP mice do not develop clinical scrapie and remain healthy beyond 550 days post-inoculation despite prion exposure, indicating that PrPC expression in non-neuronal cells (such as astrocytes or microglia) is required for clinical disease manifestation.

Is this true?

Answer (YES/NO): NO